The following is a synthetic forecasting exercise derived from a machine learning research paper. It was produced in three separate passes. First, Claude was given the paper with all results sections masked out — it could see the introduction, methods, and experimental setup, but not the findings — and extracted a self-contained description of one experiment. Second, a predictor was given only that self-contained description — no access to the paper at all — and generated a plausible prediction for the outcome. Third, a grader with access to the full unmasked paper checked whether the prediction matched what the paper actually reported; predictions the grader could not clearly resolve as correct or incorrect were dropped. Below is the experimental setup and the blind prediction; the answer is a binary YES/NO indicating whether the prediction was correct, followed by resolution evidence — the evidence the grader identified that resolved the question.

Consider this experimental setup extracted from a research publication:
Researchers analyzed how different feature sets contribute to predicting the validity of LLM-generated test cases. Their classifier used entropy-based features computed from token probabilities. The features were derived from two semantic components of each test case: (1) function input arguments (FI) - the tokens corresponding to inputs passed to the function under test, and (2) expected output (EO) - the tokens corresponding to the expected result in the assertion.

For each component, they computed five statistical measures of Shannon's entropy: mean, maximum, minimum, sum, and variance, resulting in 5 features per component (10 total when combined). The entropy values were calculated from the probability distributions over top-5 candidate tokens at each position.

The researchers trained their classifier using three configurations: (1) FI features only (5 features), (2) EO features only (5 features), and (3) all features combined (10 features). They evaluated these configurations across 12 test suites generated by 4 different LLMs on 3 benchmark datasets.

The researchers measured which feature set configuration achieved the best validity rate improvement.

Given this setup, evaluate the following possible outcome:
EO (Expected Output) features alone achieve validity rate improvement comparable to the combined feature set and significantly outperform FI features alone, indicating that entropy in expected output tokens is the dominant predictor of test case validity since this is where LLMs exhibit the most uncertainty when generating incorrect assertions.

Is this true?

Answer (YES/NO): NO